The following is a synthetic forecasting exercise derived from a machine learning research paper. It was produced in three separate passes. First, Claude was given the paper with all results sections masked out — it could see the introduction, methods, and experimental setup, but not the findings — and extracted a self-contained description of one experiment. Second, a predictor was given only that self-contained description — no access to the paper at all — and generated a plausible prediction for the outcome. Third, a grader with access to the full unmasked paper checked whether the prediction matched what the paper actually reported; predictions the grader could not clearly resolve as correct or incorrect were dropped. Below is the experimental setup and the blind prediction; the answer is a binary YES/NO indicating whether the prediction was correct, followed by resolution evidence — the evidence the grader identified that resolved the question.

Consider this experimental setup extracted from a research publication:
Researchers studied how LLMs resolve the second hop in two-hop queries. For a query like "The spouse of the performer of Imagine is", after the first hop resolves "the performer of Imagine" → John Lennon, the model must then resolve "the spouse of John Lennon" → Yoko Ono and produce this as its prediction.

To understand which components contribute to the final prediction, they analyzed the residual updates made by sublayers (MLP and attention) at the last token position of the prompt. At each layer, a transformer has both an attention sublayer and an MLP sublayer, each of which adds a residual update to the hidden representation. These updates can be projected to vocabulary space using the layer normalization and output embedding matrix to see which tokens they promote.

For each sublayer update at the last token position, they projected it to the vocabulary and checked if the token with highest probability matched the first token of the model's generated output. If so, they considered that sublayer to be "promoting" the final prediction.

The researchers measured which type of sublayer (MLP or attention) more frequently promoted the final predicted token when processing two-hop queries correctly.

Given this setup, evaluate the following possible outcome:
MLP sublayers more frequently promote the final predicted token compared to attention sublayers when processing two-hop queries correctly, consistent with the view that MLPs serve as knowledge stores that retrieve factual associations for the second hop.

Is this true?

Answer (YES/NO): YES